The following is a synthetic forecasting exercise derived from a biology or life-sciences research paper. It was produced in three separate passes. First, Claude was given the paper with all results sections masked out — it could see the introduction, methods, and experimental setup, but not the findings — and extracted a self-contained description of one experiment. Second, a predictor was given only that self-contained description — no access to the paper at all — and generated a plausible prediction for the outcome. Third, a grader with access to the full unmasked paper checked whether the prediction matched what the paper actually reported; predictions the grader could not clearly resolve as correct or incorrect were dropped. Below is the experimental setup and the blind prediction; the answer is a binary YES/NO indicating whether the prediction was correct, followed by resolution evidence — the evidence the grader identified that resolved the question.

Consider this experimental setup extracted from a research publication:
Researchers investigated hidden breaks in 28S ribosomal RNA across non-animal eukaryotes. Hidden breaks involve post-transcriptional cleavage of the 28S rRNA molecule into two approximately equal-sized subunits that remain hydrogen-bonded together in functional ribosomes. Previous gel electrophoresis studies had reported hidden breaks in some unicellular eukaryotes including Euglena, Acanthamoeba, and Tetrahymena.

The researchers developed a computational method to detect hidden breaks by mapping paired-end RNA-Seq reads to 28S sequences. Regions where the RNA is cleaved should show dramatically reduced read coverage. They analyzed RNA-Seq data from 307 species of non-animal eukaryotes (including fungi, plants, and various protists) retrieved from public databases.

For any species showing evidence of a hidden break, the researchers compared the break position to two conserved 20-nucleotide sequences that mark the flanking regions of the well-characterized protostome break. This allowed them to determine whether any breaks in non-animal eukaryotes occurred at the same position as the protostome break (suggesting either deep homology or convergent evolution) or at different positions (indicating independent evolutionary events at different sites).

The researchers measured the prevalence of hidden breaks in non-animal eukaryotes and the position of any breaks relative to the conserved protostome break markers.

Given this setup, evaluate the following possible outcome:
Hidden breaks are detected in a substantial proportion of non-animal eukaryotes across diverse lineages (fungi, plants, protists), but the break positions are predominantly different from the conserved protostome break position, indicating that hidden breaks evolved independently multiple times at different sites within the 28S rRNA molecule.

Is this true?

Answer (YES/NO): NO